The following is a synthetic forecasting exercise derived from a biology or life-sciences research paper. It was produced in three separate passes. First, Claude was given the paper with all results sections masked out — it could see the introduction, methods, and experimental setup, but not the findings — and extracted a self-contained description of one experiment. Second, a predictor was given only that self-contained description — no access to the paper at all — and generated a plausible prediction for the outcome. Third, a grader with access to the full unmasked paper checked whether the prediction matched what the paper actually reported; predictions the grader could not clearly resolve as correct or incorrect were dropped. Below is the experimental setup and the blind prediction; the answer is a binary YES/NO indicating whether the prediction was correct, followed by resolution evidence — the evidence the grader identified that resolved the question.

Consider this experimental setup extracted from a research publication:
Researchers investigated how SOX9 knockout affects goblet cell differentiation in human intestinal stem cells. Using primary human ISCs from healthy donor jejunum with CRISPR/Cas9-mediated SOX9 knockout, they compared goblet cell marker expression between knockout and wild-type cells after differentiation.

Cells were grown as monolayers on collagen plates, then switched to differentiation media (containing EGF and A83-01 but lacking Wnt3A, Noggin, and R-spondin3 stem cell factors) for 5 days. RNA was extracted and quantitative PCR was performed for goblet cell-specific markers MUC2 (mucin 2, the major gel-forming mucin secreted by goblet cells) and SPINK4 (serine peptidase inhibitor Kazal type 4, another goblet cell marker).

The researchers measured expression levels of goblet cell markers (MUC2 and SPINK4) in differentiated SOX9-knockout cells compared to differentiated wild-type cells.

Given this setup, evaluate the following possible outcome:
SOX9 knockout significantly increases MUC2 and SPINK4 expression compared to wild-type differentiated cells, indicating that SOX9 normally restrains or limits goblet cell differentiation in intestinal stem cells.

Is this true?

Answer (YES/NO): YES